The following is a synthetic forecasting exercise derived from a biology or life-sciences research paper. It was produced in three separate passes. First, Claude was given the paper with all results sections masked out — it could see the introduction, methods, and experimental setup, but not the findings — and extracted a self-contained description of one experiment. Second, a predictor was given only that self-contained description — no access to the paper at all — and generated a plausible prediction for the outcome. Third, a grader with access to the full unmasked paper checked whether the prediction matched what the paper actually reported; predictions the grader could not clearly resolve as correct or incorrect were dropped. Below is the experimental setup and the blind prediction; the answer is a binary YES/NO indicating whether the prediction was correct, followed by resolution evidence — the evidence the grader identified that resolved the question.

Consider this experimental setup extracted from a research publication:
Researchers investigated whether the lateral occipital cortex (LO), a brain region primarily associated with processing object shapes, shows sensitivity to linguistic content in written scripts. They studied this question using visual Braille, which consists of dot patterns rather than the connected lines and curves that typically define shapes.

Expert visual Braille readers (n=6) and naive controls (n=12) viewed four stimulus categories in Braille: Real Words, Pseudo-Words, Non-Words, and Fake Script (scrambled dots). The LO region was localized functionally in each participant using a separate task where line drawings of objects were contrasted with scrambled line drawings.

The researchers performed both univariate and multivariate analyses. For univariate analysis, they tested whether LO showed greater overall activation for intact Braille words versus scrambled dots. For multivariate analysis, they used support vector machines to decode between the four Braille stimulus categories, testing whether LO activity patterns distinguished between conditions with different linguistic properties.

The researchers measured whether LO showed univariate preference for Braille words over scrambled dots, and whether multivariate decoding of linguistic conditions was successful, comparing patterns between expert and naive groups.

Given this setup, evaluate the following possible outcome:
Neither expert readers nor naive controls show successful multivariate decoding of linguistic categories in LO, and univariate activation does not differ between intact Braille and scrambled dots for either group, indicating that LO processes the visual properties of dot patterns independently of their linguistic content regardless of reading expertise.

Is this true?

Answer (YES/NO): NO